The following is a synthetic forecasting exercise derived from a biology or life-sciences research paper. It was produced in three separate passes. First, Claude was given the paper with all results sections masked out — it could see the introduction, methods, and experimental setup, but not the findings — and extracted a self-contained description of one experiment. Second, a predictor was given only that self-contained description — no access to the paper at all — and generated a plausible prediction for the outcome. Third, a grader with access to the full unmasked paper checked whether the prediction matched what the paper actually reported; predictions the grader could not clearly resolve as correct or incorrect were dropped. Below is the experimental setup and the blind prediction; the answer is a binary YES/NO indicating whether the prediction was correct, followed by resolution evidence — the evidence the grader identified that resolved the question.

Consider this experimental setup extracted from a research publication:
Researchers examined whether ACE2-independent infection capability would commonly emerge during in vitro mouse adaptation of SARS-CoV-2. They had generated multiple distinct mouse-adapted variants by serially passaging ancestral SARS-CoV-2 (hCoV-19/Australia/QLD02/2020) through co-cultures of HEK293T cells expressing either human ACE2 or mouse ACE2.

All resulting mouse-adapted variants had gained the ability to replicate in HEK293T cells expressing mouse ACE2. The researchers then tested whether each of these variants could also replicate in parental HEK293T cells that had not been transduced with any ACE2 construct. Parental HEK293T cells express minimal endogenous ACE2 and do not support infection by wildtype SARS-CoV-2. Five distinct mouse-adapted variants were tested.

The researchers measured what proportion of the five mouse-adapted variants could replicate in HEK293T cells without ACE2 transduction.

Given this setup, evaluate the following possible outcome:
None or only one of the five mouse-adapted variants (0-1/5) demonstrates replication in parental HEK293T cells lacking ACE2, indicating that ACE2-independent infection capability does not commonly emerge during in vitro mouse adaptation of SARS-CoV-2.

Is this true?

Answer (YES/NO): NO